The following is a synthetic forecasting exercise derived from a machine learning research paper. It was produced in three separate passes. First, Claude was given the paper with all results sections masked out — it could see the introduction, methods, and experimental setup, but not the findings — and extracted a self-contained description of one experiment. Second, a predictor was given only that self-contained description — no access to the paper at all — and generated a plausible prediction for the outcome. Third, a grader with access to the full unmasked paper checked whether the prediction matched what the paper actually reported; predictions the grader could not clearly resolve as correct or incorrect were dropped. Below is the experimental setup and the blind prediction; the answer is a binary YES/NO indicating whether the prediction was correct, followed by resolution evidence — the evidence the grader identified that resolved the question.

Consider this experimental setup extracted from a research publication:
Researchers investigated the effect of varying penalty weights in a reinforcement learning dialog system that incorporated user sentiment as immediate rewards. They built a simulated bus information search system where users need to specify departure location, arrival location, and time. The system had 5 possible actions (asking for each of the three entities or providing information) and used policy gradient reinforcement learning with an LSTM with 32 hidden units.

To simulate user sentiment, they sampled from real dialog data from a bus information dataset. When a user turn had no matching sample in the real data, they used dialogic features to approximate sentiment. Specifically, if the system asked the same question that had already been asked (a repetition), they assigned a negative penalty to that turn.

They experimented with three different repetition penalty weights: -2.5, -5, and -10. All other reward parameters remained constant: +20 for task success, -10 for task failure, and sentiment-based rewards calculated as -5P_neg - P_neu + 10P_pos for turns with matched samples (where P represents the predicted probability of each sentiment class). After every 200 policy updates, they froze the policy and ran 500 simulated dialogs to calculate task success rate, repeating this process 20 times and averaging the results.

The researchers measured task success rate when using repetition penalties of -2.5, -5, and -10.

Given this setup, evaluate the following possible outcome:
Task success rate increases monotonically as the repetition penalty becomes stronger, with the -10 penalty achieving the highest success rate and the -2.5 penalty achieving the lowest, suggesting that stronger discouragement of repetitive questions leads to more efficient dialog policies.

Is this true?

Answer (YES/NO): NO